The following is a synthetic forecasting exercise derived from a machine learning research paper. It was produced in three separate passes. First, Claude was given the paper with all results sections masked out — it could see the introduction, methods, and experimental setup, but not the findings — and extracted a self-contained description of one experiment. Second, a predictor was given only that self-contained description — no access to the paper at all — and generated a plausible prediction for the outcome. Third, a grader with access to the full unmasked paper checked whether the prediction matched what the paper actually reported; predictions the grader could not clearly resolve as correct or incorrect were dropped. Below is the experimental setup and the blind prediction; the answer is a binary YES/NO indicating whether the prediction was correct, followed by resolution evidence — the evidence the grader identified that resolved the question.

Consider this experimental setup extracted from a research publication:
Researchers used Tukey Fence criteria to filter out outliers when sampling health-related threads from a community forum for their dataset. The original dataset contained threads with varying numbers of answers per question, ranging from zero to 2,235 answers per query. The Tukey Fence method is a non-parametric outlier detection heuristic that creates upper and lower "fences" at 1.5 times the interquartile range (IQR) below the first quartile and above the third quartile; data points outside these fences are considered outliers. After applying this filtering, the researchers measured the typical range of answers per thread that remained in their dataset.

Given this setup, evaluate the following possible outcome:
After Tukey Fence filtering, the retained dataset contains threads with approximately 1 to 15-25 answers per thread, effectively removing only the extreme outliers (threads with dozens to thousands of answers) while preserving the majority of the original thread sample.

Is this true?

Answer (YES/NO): NO